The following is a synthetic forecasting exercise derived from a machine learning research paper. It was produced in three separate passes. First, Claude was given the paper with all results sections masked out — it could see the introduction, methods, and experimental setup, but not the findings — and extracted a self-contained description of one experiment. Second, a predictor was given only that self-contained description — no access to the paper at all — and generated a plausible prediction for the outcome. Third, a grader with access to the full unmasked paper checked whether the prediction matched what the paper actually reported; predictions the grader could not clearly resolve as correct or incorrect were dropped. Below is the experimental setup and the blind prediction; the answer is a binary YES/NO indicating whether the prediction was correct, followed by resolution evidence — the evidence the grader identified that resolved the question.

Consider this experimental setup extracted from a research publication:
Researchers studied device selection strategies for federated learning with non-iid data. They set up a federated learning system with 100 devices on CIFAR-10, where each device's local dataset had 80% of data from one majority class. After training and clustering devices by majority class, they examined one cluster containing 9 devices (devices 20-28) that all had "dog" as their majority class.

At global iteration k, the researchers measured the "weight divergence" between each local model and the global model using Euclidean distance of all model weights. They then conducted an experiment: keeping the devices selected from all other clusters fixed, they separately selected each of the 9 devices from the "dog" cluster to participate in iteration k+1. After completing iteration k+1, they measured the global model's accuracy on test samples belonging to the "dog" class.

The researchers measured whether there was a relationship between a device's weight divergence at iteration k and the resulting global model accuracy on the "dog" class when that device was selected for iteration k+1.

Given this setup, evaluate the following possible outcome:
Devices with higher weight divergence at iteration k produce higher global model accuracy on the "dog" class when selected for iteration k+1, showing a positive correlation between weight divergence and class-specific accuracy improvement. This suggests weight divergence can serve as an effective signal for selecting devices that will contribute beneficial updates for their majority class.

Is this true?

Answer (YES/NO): YES